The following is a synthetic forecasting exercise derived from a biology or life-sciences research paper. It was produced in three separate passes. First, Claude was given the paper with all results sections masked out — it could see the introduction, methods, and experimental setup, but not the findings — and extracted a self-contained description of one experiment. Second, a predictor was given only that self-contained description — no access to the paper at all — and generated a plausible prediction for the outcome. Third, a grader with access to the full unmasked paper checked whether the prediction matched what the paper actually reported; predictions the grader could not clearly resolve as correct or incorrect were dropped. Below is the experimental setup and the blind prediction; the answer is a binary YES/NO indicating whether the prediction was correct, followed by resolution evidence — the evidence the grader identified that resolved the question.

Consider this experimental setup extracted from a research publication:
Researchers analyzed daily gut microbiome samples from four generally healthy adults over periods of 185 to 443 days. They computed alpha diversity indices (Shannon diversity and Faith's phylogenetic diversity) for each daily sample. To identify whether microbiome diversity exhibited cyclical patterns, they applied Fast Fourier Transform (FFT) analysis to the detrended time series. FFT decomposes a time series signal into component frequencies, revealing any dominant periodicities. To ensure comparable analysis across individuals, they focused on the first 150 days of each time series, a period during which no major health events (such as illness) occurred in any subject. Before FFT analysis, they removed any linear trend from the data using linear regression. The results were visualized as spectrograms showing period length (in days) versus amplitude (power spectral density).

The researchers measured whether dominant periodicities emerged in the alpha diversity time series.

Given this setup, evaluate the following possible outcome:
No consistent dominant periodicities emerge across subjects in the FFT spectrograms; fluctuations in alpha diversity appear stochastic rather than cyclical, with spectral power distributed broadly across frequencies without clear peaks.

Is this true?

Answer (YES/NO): NO